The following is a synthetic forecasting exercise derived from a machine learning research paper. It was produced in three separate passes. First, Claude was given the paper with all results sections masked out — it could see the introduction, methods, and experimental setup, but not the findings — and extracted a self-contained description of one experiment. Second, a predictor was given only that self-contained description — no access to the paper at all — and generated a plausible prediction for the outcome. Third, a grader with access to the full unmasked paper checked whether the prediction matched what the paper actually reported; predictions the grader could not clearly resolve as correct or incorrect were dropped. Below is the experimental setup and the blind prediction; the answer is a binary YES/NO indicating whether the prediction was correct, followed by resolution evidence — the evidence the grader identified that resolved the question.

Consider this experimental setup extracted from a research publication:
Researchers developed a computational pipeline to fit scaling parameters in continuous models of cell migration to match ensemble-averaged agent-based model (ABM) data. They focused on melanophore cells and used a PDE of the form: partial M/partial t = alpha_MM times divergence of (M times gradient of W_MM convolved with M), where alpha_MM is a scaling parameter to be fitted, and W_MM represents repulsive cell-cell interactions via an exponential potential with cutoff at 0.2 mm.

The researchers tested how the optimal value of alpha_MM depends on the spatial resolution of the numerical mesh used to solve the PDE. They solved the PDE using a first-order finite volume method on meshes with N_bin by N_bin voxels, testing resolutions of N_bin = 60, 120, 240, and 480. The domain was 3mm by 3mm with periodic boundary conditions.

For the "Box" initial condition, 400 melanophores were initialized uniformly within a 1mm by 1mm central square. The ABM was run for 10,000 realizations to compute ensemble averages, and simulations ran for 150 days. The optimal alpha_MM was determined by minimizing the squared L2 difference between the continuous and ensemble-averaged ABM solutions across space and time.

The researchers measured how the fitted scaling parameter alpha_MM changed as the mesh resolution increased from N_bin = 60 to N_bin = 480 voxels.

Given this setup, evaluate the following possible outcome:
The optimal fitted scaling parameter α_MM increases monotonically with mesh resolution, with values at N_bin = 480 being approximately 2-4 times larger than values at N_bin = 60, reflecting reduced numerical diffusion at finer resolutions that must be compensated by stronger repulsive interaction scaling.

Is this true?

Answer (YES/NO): NO